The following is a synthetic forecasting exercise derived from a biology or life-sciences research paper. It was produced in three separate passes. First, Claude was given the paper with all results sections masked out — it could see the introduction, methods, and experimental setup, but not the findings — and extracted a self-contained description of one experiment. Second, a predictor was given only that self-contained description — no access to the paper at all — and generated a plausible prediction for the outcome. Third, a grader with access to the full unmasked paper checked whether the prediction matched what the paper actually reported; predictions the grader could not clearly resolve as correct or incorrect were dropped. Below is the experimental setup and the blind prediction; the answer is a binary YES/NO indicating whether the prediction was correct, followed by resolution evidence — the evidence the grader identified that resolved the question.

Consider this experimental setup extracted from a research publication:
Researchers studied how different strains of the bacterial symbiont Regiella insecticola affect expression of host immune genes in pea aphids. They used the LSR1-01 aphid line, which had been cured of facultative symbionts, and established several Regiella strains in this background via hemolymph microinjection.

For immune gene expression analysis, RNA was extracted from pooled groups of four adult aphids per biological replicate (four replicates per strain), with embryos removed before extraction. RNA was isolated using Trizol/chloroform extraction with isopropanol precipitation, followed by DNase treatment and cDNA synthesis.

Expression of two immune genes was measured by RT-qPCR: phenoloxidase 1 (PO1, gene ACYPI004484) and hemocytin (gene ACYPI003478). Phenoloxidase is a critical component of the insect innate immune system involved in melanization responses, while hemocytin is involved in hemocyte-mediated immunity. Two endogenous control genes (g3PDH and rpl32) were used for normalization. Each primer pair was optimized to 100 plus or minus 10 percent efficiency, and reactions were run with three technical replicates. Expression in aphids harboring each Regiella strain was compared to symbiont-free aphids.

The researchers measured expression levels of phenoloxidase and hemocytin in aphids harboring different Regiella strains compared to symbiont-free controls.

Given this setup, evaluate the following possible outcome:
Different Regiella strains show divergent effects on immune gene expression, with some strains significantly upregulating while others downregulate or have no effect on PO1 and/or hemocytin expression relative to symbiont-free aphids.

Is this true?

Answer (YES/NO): NO